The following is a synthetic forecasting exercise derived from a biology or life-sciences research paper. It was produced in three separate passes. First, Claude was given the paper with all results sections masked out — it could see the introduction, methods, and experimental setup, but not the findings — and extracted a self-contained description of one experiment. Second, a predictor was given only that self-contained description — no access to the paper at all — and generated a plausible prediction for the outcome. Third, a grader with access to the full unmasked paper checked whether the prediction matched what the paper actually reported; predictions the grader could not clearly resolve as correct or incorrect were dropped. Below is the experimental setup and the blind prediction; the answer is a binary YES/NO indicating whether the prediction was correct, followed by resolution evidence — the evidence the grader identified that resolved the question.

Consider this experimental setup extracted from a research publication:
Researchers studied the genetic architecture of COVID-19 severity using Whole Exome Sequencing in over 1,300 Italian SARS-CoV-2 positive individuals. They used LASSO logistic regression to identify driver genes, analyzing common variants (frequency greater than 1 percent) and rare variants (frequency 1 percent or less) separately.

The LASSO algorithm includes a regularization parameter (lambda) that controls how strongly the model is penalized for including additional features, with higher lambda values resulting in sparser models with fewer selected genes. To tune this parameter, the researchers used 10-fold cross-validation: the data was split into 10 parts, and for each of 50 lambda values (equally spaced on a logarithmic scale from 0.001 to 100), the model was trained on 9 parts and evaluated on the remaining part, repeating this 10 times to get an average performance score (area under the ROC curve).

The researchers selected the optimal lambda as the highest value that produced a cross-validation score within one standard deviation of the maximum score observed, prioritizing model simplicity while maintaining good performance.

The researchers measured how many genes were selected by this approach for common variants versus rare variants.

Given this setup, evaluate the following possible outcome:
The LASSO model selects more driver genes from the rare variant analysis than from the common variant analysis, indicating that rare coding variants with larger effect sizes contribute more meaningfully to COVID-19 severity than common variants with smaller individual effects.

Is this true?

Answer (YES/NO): NO